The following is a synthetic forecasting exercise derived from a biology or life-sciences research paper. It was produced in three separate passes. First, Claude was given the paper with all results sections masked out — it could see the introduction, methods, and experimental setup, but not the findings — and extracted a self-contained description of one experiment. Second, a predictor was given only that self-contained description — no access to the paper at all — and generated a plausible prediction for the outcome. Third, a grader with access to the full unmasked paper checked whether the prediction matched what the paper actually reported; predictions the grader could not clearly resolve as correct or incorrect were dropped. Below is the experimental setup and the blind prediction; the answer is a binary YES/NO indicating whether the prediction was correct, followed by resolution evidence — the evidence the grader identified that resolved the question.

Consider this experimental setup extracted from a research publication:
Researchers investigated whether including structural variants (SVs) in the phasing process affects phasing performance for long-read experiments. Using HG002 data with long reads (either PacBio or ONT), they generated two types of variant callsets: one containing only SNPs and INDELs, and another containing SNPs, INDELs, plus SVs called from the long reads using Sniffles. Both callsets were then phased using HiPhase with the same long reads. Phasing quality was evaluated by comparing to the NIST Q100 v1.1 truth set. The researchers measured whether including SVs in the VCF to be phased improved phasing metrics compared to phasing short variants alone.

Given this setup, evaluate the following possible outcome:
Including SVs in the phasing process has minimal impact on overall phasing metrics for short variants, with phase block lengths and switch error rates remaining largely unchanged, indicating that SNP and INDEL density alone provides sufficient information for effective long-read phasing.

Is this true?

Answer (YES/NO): NO